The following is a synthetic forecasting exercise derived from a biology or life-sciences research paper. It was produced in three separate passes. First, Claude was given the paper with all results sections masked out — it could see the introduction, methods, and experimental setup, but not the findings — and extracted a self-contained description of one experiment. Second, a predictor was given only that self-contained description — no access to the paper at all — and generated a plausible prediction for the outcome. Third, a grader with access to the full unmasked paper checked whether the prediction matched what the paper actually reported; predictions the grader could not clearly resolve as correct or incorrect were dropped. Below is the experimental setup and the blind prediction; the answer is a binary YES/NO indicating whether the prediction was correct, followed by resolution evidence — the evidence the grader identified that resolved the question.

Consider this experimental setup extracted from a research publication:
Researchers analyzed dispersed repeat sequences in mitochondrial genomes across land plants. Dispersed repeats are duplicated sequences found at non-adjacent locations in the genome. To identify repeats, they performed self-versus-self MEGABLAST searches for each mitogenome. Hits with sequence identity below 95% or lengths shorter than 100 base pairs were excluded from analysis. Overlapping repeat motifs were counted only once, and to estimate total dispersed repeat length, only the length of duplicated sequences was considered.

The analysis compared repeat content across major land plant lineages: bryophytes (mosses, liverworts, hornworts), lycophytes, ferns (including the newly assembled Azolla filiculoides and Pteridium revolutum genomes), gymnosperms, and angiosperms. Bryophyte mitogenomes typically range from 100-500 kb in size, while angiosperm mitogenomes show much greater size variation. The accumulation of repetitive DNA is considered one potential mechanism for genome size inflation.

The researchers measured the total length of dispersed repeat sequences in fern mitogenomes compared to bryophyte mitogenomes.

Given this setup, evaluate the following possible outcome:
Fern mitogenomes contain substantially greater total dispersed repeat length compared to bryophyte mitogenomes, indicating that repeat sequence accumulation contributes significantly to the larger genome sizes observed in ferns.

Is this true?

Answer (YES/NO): YES